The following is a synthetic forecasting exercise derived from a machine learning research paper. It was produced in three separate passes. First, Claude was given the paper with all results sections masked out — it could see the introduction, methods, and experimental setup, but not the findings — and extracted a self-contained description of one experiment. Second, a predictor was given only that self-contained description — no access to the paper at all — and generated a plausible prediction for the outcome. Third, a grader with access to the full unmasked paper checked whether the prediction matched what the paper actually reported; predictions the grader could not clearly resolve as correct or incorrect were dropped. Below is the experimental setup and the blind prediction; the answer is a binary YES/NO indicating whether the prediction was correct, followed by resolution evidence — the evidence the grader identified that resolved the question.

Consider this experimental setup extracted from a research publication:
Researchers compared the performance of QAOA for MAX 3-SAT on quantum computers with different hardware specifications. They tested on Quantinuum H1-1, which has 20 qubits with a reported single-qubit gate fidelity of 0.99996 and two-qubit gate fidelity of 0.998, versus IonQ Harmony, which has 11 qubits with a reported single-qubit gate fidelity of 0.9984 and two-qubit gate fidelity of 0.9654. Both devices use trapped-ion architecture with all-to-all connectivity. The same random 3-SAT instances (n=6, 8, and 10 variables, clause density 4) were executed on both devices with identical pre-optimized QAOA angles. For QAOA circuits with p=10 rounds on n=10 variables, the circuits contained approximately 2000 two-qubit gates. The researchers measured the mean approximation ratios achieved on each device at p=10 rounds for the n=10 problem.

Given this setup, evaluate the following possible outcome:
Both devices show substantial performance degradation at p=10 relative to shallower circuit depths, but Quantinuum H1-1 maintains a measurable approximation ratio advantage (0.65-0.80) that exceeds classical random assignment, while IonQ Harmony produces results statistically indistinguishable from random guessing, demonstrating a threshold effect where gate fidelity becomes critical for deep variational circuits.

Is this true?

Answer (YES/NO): NO